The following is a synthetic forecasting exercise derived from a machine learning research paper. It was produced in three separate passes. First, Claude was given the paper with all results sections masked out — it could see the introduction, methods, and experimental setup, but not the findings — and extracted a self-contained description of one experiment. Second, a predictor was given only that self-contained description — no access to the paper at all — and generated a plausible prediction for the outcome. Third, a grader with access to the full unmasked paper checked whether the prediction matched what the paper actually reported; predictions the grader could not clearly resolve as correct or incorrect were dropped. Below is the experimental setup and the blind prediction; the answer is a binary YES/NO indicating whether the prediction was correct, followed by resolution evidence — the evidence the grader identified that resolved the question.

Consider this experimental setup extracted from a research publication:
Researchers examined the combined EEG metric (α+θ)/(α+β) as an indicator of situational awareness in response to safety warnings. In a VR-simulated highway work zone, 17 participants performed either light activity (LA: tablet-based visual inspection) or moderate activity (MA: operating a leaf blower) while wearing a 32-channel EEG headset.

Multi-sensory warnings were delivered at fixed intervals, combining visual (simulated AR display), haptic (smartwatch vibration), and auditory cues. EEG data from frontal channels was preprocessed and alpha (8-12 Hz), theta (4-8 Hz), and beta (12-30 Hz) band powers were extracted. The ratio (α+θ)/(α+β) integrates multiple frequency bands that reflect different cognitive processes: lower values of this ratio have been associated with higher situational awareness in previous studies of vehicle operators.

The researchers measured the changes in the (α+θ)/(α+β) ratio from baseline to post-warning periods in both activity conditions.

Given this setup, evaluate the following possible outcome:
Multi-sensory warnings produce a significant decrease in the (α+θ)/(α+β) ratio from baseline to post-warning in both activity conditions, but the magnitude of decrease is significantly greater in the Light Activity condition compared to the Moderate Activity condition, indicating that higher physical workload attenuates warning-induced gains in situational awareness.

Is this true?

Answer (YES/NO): NO